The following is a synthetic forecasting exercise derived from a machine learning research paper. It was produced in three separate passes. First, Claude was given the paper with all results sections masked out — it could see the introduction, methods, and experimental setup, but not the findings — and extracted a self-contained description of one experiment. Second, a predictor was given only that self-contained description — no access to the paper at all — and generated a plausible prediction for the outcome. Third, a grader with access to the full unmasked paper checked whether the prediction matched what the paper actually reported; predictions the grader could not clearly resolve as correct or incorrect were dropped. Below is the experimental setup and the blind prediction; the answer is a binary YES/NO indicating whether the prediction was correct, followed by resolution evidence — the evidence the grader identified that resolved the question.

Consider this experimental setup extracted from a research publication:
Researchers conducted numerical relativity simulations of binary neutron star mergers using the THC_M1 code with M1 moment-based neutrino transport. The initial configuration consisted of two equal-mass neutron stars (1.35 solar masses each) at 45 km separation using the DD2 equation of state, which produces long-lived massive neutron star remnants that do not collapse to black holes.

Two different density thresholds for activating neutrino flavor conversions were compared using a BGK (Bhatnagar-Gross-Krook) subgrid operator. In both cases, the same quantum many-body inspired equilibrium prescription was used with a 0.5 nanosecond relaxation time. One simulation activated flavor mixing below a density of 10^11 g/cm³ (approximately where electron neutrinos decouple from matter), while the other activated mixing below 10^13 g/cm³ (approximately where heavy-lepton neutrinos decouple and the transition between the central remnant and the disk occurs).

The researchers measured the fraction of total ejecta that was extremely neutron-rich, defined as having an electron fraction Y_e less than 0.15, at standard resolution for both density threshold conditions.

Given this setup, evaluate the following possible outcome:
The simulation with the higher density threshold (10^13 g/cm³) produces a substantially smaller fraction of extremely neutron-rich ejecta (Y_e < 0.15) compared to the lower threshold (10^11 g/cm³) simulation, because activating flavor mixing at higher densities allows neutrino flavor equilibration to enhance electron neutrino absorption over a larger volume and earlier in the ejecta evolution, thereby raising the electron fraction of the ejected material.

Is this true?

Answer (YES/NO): YES